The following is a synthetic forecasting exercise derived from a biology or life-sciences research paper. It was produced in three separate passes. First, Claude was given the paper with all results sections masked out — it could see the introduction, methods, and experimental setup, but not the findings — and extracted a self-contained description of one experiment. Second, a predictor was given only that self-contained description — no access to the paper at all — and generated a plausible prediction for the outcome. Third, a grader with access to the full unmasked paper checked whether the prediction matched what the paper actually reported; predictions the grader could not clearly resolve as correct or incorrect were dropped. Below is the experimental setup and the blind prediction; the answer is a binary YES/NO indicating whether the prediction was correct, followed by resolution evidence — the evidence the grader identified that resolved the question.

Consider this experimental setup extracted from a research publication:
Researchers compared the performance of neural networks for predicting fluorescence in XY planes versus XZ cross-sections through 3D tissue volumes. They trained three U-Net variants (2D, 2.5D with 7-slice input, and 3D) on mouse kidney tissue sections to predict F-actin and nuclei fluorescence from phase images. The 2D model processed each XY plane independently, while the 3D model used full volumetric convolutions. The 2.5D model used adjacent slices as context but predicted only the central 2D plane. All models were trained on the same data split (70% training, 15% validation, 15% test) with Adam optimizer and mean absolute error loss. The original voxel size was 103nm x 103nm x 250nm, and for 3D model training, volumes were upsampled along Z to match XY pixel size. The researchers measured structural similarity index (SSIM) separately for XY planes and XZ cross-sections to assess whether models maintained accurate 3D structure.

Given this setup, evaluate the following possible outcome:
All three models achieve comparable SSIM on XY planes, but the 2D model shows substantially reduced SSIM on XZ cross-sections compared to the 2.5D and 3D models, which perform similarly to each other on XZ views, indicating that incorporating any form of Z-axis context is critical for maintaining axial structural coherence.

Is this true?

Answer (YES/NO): NO